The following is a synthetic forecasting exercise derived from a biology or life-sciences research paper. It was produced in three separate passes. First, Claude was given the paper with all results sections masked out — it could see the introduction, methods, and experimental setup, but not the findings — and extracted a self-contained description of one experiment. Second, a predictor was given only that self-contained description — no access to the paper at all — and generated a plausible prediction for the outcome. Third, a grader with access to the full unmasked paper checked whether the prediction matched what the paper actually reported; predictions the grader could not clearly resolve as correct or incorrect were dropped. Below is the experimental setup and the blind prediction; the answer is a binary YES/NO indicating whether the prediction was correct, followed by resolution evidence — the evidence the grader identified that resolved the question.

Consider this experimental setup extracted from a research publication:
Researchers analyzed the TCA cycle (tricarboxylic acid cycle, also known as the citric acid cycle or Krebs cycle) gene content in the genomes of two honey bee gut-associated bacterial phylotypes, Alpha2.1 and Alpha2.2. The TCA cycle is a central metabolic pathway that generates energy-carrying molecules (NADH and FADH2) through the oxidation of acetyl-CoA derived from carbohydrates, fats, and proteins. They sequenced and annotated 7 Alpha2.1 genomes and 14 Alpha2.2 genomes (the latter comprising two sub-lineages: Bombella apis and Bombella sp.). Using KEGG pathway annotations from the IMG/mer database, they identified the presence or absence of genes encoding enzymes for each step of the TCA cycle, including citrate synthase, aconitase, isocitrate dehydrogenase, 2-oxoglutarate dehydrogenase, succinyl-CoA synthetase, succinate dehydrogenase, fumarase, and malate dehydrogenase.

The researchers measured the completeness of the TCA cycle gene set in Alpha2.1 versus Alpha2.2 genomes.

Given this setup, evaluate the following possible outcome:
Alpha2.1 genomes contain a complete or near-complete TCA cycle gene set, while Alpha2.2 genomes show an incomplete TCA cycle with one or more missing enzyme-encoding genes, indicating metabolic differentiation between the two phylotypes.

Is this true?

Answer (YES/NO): YES